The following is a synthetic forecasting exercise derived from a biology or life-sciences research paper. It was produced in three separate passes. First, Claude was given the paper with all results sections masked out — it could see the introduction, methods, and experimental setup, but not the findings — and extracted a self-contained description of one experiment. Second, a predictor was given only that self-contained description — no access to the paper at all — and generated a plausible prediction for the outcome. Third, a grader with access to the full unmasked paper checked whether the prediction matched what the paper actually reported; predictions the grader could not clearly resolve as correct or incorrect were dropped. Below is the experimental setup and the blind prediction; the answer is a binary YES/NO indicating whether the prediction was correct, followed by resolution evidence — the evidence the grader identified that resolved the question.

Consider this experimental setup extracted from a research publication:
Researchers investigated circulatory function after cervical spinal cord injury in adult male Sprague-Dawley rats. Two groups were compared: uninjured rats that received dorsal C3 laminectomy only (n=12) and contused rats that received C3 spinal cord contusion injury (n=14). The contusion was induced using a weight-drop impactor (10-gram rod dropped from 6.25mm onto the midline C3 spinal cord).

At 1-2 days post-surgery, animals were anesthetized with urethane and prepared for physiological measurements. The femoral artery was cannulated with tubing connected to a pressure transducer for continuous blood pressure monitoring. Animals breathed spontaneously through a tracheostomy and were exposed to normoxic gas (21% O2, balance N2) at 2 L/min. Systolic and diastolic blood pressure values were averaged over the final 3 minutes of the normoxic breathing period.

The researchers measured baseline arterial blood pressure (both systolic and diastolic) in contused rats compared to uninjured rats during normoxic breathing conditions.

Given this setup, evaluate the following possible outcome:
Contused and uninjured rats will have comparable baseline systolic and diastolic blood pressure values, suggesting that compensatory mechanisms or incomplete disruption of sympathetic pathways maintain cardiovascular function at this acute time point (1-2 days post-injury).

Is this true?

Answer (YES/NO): NO